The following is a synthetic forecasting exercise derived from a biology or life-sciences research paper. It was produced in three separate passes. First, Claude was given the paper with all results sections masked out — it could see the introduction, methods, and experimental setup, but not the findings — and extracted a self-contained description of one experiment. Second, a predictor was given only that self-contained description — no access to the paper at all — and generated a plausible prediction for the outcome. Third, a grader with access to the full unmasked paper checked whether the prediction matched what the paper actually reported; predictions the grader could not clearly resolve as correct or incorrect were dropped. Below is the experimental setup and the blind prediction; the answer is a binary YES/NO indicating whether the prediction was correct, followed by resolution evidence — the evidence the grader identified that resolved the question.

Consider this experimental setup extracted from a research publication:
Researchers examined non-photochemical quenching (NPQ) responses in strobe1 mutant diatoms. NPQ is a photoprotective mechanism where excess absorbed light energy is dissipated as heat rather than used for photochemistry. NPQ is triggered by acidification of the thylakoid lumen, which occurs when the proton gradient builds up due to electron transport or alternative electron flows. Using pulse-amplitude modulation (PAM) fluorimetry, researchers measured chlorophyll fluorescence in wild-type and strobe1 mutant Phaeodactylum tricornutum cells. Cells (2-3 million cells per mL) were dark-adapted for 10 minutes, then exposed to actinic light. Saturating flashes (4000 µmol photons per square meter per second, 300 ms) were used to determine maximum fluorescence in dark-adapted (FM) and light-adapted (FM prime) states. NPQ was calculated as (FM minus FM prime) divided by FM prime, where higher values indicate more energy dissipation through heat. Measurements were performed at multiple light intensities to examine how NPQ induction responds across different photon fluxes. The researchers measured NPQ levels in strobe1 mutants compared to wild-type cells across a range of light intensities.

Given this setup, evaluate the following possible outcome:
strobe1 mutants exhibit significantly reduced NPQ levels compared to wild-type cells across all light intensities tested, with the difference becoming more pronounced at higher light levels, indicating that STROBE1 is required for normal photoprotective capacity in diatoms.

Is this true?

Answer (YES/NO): NO